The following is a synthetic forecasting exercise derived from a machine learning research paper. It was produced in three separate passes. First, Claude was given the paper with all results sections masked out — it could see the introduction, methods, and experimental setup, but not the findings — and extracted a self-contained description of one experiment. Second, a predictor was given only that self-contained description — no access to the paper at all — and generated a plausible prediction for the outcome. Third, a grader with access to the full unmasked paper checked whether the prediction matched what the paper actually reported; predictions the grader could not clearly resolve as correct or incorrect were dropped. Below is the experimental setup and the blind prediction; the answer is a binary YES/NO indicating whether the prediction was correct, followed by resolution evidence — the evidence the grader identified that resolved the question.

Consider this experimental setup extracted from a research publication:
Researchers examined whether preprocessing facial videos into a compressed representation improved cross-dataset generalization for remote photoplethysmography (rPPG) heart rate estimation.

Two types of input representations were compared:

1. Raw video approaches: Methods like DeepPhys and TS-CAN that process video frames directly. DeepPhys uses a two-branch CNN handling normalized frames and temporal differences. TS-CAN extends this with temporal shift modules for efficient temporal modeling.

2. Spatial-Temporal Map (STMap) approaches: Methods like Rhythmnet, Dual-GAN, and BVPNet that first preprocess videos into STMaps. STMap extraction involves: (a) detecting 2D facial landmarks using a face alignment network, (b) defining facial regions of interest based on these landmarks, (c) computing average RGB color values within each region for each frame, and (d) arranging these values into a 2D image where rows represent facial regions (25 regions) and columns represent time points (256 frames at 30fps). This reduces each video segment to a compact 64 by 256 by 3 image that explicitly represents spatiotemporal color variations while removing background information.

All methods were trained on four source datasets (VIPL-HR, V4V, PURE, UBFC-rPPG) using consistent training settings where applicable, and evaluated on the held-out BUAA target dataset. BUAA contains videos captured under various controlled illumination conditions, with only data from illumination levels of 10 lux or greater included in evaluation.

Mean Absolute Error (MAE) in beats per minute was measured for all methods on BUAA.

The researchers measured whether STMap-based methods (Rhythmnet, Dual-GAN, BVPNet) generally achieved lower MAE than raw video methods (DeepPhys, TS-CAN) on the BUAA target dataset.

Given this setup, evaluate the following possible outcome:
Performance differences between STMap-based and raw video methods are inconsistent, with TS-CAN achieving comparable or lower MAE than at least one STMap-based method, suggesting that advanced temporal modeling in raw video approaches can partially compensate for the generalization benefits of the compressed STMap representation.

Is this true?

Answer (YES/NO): NO